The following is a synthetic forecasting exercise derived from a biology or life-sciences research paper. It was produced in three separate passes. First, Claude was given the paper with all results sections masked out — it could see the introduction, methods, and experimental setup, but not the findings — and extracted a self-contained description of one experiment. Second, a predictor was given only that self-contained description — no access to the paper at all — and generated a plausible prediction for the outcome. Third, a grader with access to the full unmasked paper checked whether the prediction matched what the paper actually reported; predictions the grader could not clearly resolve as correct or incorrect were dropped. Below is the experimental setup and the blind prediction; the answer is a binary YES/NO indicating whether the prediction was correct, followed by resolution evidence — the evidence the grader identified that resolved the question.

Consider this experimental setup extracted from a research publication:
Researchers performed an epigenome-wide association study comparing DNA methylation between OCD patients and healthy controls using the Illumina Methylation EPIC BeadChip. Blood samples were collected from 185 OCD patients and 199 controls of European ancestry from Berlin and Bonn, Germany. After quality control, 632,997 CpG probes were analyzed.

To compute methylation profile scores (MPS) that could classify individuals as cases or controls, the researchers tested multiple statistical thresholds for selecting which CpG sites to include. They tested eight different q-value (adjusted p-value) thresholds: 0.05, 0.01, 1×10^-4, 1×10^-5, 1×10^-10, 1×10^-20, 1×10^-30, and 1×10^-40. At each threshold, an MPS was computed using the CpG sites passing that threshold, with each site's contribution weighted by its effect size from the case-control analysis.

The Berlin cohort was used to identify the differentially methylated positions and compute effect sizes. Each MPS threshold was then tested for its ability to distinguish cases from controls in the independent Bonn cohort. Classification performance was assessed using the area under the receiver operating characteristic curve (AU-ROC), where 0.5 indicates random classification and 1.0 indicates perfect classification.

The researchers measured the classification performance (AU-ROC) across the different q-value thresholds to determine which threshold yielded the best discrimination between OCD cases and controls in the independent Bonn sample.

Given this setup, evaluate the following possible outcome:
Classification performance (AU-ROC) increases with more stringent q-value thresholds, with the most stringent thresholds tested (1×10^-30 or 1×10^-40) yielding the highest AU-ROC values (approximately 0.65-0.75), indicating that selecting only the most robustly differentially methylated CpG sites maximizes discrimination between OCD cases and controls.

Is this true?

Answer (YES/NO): NO